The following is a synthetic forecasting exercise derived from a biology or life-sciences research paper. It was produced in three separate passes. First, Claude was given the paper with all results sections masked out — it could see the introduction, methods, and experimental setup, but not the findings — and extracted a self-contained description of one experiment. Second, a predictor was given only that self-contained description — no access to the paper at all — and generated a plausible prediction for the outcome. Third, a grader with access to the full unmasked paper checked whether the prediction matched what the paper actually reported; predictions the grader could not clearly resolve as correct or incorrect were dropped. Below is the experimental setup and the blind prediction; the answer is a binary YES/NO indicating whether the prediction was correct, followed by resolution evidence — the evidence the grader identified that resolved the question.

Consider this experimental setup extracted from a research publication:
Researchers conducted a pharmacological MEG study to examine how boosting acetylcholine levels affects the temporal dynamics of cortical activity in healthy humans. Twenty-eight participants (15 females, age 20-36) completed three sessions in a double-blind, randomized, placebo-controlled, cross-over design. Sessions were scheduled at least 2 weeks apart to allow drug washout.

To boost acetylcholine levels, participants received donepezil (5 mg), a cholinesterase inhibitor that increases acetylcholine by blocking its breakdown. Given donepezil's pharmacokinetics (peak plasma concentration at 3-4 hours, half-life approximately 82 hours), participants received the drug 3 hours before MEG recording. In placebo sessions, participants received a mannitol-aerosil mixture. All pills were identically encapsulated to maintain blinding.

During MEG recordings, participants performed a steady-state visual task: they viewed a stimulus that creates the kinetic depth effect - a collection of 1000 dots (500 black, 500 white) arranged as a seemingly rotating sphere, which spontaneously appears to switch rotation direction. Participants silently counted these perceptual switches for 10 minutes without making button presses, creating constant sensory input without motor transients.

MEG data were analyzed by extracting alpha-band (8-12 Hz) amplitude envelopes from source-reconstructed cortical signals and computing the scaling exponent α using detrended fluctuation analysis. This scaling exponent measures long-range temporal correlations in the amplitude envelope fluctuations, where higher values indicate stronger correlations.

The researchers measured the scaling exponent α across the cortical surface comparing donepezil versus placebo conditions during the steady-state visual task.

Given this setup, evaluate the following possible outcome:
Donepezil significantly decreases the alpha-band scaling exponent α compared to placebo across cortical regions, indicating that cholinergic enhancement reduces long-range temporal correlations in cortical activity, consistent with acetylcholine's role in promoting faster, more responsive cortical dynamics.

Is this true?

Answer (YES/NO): NO